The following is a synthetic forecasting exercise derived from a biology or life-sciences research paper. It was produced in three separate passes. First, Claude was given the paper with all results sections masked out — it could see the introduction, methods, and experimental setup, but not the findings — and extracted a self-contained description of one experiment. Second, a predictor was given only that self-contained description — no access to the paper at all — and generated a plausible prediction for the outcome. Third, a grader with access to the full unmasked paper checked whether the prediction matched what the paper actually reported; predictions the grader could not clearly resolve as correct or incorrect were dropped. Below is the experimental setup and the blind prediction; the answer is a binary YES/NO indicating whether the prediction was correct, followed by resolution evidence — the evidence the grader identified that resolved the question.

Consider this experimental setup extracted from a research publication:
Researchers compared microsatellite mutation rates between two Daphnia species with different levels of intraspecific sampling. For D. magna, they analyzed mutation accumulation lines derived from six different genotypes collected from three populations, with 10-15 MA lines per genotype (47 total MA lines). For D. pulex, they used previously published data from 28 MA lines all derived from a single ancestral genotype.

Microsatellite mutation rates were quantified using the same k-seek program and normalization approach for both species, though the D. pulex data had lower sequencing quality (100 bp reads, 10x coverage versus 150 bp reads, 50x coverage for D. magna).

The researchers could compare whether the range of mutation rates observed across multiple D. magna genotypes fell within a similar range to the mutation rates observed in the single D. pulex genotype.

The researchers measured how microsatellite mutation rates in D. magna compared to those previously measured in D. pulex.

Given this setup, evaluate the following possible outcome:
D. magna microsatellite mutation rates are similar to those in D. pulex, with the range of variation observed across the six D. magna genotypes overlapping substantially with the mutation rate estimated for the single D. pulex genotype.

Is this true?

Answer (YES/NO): NO